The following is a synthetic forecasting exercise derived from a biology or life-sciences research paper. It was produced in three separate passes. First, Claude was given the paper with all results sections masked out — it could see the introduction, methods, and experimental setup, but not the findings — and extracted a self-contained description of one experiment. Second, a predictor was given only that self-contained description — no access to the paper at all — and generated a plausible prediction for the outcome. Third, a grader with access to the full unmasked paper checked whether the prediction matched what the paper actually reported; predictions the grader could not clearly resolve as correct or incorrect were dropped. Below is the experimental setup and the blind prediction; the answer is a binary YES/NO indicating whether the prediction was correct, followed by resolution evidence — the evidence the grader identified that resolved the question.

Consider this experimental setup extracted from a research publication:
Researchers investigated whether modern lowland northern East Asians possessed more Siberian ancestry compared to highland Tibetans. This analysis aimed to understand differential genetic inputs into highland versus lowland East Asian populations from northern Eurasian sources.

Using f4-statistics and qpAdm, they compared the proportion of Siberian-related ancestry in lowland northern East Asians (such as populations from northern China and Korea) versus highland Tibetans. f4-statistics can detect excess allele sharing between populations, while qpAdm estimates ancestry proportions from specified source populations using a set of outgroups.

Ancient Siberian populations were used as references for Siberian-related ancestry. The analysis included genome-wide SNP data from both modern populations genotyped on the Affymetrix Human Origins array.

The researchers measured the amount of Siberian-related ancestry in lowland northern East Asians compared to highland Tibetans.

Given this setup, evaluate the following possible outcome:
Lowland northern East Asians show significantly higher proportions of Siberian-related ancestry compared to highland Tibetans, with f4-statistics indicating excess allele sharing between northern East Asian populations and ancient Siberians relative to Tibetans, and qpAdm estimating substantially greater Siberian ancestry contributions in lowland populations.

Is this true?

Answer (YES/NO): YES